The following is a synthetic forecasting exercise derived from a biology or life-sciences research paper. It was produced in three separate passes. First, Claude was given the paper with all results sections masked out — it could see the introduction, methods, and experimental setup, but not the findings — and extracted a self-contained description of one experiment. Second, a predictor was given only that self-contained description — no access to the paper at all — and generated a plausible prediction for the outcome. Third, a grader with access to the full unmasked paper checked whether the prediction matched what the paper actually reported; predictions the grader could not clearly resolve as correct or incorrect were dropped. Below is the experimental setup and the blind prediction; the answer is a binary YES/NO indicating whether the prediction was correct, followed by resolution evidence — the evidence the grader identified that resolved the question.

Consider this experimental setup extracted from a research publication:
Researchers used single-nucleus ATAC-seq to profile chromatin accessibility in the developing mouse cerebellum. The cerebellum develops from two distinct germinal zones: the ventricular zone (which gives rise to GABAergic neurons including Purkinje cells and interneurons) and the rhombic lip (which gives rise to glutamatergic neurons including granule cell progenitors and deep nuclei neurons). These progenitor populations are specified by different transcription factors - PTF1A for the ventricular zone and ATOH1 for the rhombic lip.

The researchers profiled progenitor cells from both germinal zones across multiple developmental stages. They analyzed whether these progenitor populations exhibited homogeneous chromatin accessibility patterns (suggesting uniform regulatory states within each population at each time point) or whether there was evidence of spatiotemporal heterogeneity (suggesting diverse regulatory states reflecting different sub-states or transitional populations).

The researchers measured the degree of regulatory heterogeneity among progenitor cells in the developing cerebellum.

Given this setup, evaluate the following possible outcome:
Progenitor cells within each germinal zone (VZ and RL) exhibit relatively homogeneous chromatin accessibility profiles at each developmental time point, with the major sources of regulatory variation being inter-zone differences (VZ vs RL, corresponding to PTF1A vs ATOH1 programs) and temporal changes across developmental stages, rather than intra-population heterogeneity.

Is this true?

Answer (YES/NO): NO